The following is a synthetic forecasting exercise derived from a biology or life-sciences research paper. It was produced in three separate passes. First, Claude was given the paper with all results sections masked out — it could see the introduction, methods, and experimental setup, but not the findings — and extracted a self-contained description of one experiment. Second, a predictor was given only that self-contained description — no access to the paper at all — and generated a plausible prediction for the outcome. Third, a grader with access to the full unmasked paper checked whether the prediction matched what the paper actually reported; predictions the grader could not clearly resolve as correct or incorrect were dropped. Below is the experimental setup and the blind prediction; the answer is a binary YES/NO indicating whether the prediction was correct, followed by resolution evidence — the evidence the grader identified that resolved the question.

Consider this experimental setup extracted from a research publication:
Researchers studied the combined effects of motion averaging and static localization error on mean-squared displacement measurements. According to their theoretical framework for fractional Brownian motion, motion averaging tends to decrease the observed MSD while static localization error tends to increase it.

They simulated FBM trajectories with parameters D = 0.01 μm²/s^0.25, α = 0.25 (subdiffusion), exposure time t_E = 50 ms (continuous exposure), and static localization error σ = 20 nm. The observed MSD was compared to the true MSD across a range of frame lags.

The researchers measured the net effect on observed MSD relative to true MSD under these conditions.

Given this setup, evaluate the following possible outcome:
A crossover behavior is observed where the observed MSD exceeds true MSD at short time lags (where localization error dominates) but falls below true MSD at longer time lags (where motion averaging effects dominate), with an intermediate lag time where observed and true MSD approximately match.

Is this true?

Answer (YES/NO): NO